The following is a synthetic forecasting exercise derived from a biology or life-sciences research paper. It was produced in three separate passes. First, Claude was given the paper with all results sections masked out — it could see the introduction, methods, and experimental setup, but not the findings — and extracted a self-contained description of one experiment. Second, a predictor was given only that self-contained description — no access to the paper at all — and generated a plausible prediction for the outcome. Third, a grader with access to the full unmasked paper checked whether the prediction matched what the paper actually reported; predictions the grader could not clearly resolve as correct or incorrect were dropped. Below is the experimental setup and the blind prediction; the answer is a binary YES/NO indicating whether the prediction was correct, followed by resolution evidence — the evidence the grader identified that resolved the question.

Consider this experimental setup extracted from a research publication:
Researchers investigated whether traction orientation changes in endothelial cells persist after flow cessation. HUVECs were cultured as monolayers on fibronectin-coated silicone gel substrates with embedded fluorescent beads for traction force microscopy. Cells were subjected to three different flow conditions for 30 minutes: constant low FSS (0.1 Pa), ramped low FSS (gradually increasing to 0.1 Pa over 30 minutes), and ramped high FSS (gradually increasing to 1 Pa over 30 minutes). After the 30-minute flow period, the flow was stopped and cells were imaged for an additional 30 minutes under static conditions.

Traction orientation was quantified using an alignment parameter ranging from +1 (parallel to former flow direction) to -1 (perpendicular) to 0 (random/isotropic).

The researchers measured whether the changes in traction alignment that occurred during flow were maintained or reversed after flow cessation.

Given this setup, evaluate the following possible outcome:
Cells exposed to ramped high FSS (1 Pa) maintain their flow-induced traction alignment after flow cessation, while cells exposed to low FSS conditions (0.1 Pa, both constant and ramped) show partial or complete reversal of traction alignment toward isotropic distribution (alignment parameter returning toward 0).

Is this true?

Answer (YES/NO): NO